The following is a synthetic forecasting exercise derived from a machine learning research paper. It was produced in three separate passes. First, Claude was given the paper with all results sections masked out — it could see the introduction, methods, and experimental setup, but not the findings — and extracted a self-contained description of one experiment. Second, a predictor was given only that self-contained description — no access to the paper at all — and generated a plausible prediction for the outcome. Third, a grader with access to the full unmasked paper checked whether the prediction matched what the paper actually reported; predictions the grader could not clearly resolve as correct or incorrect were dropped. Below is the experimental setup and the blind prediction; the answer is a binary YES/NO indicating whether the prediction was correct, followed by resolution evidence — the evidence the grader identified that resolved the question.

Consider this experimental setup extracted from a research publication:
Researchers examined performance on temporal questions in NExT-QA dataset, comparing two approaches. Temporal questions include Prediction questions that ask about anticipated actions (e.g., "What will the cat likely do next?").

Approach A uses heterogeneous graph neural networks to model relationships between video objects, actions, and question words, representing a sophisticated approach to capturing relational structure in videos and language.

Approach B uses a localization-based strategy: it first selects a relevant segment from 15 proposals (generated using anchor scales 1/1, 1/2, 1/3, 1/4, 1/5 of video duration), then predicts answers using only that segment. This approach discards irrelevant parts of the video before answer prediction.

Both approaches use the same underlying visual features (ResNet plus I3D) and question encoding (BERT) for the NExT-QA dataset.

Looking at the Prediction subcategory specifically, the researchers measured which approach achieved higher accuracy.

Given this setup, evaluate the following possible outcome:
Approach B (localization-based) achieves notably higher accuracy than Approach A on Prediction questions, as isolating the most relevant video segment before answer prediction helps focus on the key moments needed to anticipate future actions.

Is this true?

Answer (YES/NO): NO